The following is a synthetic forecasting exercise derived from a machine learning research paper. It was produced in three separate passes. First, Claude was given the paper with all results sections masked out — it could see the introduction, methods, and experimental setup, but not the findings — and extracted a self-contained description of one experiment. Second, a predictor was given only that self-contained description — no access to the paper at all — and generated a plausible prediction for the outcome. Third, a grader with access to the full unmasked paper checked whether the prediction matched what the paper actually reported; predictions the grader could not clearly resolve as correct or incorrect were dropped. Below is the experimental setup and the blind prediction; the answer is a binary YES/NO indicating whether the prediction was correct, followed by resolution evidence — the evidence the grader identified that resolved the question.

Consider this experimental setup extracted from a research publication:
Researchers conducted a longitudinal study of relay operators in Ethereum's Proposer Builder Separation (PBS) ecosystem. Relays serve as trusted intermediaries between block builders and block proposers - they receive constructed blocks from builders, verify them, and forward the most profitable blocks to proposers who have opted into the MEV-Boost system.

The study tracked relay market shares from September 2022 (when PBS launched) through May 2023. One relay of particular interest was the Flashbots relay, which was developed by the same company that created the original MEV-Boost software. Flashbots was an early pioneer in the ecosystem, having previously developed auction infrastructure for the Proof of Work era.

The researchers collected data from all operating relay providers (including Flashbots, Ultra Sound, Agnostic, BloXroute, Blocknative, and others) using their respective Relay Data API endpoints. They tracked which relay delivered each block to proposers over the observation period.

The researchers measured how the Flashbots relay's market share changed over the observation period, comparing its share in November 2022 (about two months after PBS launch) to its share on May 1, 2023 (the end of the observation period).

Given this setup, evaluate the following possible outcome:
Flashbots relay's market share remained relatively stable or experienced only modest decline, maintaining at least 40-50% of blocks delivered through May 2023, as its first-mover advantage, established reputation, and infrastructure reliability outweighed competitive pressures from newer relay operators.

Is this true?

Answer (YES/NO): NO